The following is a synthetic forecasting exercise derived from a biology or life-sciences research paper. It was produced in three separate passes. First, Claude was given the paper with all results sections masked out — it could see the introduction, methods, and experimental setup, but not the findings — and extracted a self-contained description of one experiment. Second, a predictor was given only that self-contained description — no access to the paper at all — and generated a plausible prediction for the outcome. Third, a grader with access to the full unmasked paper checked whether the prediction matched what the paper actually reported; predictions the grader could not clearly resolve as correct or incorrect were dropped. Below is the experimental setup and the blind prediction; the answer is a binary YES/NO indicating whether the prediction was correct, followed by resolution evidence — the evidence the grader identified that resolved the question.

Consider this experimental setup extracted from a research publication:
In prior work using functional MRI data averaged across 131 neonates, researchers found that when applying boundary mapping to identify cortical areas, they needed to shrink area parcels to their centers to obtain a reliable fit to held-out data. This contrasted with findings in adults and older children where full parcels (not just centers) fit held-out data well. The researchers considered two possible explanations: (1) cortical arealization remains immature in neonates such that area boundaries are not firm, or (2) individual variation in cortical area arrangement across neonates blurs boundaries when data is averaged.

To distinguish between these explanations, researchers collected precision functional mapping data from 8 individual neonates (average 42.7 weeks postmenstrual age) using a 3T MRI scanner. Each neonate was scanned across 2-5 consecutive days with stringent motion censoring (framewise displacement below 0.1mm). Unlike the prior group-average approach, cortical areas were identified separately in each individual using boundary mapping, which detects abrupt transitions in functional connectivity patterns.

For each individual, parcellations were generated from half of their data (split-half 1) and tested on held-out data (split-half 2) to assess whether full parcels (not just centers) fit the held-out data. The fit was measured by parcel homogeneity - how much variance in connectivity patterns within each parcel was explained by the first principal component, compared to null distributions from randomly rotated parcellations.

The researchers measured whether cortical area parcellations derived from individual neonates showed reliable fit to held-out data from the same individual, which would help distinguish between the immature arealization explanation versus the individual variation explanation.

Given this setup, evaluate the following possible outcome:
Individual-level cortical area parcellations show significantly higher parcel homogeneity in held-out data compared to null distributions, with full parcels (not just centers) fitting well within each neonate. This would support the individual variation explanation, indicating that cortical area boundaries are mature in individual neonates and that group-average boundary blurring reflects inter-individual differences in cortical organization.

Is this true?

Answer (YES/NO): YES